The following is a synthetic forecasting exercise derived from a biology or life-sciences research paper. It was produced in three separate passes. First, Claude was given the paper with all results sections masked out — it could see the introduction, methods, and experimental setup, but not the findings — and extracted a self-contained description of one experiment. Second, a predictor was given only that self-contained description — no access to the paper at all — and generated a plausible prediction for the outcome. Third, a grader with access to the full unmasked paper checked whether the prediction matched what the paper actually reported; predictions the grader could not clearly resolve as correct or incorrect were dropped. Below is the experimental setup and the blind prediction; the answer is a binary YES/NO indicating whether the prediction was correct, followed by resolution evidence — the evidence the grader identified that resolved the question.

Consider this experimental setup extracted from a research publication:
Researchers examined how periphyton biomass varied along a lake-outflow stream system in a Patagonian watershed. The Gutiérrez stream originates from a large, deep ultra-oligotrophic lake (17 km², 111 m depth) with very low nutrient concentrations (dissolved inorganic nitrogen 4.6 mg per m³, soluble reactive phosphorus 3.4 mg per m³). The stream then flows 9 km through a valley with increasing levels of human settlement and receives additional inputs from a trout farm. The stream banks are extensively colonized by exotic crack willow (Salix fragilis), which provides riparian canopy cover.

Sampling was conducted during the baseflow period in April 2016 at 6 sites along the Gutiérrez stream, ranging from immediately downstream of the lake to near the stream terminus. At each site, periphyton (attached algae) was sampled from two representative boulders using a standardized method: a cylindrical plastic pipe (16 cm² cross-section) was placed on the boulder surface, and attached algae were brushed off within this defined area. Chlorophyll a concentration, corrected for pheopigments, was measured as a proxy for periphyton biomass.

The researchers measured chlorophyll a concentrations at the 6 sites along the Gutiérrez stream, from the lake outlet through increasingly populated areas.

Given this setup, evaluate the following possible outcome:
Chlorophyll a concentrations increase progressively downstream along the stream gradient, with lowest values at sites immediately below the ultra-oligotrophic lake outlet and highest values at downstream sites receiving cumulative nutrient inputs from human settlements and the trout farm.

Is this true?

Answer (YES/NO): NO